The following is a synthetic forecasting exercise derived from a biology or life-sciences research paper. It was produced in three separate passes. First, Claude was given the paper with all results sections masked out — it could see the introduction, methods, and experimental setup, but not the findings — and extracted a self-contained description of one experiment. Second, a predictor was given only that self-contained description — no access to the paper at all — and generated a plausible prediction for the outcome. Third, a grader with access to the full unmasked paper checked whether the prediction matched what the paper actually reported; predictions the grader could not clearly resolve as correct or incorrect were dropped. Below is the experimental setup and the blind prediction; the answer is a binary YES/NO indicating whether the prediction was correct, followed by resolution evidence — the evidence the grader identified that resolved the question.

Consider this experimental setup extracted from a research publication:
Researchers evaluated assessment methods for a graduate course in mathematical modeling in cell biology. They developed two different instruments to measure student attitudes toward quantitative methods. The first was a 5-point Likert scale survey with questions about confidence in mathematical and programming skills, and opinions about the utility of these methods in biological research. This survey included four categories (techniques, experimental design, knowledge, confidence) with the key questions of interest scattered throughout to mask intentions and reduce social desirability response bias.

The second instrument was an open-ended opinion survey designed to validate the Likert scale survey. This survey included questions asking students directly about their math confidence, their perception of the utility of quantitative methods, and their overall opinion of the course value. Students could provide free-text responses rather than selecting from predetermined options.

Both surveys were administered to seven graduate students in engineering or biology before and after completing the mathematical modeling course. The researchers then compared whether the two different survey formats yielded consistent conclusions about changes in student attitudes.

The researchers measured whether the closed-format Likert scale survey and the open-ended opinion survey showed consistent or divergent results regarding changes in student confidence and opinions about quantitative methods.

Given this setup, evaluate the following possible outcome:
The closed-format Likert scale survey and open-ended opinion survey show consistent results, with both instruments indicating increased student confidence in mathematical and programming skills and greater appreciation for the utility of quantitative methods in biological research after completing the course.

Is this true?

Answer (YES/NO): YES